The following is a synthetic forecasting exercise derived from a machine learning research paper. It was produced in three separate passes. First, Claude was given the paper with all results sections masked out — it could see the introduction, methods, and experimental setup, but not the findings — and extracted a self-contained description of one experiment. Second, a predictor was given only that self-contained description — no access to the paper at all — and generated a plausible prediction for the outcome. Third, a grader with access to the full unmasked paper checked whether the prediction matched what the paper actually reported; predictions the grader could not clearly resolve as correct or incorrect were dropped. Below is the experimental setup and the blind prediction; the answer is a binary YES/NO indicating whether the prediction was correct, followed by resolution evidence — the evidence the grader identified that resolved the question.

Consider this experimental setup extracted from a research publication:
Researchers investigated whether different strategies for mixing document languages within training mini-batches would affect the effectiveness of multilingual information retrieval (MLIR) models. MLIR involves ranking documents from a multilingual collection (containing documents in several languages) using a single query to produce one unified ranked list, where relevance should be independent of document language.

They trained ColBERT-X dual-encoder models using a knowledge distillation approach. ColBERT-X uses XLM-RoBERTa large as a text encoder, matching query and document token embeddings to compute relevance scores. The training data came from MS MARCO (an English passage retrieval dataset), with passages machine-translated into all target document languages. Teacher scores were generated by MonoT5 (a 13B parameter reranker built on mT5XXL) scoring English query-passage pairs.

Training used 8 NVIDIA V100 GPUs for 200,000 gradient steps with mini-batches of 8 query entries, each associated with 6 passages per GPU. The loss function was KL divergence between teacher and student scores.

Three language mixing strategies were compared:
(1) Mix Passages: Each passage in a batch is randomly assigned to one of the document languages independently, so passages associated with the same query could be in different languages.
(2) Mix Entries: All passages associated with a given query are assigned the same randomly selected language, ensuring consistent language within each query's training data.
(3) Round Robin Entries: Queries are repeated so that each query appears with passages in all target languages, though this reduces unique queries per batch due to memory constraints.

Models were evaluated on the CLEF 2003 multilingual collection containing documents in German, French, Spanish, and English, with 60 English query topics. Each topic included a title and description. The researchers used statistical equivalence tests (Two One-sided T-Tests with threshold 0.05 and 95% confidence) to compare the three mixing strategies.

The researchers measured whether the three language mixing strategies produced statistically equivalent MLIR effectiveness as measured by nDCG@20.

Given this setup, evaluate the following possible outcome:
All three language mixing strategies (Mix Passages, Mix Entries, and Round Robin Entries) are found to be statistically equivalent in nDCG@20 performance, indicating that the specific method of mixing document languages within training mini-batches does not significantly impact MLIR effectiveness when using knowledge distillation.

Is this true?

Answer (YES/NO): NO